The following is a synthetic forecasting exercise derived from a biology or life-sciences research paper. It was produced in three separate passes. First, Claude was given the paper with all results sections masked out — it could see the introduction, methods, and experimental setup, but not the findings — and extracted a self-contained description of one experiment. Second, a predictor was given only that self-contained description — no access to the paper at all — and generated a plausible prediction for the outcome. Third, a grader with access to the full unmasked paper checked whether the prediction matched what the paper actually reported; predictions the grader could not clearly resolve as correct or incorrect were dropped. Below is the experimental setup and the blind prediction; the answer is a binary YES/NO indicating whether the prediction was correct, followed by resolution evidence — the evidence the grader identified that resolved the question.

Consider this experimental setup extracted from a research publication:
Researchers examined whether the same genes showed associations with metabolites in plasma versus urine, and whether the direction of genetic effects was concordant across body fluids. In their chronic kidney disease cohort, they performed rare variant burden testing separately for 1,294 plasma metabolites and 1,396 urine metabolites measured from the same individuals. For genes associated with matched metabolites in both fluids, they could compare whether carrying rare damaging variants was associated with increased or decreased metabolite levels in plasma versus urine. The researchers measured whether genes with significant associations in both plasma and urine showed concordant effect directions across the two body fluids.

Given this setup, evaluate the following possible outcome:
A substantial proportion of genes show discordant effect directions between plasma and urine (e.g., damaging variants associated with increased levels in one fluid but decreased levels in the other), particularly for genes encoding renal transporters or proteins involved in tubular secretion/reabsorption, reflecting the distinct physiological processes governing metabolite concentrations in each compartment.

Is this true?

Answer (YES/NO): NO